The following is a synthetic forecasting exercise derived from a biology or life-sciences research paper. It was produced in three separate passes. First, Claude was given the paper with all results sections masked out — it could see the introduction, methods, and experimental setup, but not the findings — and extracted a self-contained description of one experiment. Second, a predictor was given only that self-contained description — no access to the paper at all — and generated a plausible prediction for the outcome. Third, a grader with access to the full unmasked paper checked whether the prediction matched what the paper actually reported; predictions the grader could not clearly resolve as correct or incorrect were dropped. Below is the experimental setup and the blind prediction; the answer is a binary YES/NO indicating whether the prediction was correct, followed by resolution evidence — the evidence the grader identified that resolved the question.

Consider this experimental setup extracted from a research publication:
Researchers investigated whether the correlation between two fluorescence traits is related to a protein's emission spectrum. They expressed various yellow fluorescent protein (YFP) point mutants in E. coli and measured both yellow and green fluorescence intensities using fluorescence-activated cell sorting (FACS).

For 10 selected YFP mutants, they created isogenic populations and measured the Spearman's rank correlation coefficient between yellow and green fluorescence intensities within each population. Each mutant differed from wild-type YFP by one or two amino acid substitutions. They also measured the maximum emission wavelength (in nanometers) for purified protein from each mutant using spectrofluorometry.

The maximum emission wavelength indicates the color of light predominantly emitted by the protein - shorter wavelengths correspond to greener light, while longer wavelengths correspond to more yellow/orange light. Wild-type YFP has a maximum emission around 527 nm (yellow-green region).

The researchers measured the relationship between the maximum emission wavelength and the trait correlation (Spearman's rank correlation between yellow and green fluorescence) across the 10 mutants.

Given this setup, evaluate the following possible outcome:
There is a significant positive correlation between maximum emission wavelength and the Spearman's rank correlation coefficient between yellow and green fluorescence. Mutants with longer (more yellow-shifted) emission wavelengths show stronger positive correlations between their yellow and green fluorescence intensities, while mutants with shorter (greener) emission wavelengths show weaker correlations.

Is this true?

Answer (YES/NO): NO